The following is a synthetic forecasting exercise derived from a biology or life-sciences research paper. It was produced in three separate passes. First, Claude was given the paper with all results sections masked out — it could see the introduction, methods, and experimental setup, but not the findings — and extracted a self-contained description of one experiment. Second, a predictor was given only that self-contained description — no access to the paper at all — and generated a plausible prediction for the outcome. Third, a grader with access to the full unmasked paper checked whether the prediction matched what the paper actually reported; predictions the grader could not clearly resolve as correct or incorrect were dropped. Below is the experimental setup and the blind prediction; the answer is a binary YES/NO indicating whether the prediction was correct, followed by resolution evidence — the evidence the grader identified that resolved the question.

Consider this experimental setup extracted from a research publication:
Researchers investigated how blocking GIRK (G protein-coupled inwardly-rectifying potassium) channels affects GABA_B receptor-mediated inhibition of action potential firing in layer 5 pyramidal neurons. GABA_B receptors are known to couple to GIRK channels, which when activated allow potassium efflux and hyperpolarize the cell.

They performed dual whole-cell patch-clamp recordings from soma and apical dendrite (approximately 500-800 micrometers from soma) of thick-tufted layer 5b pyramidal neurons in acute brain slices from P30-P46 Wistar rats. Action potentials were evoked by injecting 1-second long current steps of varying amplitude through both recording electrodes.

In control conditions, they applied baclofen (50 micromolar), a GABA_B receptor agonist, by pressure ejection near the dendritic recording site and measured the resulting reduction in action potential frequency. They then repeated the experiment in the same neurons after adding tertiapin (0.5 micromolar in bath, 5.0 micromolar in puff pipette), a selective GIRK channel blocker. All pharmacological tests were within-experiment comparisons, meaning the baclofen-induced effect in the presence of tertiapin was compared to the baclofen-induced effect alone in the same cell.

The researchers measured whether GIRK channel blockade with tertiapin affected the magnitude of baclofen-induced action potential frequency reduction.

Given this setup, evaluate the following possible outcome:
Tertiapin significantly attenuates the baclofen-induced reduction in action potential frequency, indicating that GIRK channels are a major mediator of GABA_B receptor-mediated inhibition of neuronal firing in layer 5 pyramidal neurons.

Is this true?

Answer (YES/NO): YES